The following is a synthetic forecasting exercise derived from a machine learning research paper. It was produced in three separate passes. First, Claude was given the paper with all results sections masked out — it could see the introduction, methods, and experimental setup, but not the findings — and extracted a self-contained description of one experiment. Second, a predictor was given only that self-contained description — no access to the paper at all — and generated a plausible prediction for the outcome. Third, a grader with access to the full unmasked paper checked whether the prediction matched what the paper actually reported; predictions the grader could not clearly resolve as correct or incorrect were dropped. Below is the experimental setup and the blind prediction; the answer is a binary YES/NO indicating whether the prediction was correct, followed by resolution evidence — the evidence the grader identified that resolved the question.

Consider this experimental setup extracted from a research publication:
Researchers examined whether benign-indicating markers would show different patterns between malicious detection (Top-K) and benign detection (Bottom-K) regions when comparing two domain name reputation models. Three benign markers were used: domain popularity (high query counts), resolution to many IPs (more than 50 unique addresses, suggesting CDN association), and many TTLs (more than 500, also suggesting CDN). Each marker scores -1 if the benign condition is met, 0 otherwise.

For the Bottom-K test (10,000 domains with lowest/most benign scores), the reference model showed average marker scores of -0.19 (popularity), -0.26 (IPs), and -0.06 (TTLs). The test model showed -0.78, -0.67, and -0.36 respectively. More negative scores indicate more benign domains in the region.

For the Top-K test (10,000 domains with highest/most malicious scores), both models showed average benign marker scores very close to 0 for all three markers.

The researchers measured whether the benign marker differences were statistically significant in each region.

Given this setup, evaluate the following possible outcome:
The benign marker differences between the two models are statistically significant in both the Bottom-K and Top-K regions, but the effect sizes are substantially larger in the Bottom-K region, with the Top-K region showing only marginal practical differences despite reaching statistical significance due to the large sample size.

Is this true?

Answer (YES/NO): NO